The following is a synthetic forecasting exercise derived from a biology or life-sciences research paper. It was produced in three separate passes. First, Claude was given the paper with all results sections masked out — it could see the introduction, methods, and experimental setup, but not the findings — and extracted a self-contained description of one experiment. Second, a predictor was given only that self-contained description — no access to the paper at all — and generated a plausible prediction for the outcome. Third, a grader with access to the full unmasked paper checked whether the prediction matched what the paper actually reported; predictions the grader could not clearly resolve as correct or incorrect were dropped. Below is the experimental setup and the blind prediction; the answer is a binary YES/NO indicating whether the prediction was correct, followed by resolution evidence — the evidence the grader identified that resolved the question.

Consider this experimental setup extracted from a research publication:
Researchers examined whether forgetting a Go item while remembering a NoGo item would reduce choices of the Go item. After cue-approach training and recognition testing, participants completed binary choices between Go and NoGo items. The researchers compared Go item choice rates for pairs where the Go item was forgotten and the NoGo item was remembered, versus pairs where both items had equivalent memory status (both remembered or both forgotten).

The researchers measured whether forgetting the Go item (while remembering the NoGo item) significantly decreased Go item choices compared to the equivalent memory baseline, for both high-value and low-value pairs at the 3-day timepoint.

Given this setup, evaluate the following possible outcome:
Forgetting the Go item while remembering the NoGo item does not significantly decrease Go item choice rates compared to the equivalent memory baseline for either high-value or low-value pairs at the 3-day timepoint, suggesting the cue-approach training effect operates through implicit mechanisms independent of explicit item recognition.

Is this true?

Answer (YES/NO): YES